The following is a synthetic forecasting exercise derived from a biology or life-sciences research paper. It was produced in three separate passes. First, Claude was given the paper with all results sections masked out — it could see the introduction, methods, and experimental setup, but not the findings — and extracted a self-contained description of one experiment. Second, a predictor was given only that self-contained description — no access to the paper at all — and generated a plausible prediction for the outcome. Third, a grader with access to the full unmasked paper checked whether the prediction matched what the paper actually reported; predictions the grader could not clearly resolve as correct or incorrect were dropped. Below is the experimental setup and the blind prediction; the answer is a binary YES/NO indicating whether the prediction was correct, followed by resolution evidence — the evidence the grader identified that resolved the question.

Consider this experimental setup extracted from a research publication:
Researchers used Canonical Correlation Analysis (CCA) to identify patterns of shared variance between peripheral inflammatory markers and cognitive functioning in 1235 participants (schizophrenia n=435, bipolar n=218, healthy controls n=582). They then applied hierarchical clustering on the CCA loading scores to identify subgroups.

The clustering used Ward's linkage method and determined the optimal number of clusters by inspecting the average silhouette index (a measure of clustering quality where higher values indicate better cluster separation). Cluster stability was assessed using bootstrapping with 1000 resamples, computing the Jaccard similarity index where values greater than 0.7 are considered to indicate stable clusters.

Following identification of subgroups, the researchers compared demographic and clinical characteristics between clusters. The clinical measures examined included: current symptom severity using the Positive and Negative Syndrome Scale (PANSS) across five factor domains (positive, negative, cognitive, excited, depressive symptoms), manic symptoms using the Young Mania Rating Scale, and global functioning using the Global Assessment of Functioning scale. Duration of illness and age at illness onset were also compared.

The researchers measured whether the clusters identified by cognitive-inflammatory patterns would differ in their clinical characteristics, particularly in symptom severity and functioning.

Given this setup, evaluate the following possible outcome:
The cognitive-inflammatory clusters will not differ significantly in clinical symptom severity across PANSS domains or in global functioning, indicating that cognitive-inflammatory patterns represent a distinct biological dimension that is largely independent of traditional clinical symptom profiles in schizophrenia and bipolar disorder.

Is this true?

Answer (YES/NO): NO